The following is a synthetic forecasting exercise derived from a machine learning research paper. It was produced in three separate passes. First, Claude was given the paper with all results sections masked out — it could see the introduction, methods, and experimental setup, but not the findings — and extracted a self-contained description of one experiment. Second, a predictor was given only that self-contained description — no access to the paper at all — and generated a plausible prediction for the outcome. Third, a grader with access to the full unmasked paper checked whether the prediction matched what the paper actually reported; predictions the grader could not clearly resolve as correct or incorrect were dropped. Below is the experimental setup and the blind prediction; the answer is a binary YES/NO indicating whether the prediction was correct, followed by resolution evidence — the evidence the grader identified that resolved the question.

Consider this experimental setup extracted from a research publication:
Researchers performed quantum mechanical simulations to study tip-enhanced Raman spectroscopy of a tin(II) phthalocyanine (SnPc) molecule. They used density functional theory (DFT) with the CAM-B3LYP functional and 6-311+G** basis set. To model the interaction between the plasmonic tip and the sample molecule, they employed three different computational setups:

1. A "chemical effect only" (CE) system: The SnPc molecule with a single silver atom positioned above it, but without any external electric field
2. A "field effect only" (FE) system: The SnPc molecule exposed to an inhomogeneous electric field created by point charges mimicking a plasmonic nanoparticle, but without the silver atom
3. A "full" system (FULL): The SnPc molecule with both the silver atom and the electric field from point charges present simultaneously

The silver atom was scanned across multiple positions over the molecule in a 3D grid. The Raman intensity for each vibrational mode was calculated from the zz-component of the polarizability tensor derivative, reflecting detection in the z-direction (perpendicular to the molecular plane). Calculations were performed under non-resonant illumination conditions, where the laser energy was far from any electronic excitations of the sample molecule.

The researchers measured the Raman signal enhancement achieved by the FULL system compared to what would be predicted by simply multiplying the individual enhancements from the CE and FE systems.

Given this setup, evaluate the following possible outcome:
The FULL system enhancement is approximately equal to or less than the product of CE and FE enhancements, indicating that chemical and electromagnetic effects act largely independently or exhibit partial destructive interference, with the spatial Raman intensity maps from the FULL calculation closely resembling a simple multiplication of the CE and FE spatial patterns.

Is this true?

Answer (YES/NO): NO